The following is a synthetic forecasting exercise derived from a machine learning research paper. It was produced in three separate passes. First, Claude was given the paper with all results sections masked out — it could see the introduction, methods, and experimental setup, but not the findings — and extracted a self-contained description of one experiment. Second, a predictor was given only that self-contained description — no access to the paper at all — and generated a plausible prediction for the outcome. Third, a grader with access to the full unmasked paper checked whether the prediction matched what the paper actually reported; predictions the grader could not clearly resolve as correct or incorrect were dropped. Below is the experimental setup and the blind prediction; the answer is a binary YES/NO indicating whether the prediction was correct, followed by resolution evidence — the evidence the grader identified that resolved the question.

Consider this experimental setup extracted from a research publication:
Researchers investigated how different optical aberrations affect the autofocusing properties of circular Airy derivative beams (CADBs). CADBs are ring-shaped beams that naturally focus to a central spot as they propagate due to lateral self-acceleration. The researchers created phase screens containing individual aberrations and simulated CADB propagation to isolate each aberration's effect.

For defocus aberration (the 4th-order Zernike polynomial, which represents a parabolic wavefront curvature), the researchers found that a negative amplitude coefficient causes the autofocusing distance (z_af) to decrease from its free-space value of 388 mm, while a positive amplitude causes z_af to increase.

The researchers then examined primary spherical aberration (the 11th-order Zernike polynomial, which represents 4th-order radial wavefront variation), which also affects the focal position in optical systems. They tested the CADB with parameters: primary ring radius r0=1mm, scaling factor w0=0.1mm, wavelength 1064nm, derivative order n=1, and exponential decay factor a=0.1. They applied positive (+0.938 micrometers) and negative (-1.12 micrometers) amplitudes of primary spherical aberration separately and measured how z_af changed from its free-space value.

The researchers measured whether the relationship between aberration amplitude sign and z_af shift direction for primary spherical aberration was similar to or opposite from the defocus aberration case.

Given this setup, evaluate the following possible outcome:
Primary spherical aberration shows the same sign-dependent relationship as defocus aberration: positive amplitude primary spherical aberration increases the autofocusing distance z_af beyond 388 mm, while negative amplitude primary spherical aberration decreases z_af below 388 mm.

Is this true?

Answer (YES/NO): NO